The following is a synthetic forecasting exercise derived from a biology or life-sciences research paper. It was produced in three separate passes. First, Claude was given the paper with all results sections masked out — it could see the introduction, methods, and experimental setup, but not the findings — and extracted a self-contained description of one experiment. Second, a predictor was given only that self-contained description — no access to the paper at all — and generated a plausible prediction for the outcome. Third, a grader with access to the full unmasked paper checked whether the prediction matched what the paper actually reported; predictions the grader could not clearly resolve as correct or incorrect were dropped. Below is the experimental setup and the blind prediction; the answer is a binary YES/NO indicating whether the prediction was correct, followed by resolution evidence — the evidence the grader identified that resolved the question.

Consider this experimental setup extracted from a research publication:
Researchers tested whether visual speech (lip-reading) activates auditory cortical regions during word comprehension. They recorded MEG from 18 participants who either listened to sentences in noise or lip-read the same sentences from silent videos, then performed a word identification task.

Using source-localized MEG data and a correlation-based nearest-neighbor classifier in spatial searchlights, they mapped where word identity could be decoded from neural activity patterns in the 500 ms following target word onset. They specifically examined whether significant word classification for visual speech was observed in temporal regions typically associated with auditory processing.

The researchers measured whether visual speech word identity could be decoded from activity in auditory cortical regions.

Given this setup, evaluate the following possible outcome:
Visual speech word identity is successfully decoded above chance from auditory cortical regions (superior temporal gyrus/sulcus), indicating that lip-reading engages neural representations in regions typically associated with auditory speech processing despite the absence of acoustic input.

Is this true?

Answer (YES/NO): NO